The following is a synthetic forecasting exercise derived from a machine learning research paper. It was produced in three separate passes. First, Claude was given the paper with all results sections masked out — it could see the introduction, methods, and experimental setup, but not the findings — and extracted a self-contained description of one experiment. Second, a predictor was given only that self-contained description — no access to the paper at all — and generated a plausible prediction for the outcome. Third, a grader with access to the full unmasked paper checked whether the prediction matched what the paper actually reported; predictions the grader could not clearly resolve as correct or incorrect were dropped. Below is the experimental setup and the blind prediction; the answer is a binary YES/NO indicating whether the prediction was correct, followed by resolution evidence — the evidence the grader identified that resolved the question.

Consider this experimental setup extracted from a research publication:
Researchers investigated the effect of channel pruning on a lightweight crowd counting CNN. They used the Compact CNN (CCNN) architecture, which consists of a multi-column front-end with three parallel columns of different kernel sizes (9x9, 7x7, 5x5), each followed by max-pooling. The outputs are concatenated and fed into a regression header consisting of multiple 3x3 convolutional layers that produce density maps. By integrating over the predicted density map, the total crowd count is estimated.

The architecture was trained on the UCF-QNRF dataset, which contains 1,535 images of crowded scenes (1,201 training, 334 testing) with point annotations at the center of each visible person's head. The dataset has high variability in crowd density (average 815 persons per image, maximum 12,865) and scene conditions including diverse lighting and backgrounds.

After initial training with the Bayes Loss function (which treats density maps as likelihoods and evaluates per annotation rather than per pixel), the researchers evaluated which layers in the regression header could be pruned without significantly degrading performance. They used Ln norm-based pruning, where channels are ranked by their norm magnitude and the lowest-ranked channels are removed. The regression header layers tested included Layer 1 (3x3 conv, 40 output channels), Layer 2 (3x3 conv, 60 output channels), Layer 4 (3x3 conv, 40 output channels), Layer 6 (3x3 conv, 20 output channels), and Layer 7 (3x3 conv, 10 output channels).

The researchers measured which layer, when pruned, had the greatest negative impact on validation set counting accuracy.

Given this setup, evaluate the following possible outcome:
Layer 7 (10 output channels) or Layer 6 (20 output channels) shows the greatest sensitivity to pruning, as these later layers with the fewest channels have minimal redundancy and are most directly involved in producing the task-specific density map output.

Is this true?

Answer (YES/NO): NO